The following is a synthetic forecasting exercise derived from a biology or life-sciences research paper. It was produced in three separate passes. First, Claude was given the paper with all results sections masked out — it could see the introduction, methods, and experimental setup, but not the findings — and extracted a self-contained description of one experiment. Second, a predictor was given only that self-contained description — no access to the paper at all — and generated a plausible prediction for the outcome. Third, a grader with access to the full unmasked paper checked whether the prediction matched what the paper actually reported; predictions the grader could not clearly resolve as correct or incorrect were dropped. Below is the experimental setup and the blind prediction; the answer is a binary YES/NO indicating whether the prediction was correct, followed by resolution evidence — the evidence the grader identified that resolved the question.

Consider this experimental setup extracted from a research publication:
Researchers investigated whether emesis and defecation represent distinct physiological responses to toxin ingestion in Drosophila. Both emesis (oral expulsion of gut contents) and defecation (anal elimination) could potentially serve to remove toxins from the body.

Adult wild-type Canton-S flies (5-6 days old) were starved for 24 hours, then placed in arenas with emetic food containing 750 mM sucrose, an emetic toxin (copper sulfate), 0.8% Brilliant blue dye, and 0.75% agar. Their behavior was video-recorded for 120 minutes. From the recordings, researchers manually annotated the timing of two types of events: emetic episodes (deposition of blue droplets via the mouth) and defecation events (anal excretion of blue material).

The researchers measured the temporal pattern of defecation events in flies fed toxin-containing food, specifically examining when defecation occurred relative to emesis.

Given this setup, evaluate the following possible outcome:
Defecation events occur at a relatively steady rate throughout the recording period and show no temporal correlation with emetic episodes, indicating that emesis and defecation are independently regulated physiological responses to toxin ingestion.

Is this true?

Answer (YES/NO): NO